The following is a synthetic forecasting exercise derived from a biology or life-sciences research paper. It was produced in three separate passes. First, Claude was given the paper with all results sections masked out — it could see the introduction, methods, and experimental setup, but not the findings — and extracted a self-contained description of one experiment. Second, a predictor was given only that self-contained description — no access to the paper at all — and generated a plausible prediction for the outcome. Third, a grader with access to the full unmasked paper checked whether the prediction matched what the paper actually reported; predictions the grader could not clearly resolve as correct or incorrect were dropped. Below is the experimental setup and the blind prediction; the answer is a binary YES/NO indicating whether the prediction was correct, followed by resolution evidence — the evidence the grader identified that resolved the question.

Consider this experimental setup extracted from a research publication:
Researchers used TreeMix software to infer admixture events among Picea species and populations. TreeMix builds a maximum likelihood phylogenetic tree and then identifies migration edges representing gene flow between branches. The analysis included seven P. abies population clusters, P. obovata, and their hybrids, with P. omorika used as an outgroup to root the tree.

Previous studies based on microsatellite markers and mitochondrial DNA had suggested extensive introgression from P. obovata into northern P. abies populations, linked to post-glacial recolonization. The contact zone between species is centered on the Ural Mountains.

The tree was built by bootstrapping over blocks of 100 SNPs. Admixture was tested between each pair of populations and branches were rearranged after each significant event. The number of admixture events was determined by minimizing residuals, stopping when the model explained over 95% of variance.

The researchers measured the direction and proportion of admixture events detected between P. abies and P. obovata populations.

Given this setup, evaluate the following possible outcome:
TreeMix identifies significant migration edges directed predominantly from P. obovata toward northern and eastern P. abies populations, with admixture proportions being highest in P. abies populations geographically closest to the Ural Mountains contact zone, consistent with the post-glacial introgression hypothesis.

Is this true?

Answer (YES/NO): YES